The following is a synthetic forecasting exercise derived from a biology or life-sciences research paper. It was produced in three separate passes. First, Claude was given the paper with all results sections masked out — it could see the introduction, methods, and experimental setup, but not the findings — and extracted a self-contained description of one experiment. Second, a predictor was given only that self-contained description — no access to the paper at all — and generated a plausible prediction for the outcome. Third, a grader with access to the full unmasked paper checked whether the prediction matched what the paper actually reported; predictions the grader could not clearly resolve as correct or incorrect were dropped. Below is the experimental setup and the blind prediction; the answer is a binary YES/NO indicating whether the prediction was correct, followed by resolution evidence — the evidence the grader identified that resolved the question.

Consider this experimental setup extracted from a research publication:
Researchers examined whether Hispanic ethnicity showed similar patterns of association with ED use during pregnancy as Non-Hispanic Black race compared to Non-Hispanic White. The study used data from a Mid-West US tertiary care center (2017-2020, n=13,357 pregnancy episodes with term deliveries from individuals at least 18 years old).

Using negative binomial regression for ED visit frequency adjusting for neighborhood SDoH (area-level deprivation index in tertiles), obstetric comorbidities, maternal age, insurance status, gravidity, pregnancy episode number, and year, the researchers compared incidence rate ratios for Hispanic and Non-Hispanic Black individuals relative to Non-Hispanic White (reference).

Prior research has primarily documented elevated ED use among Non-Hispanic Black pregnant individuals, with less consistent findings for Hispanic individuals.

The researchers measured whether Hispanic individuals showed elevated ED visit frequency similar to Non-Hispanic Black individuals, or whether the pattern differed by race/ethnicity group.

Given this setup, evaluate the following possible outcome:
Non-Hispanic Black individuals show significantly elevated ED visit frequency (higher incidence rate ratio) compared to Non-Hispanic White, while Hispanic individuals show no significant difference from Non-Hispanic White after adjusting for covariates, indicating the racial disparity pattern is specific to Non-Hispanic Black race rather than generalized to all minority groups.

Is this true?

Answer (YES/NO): NO